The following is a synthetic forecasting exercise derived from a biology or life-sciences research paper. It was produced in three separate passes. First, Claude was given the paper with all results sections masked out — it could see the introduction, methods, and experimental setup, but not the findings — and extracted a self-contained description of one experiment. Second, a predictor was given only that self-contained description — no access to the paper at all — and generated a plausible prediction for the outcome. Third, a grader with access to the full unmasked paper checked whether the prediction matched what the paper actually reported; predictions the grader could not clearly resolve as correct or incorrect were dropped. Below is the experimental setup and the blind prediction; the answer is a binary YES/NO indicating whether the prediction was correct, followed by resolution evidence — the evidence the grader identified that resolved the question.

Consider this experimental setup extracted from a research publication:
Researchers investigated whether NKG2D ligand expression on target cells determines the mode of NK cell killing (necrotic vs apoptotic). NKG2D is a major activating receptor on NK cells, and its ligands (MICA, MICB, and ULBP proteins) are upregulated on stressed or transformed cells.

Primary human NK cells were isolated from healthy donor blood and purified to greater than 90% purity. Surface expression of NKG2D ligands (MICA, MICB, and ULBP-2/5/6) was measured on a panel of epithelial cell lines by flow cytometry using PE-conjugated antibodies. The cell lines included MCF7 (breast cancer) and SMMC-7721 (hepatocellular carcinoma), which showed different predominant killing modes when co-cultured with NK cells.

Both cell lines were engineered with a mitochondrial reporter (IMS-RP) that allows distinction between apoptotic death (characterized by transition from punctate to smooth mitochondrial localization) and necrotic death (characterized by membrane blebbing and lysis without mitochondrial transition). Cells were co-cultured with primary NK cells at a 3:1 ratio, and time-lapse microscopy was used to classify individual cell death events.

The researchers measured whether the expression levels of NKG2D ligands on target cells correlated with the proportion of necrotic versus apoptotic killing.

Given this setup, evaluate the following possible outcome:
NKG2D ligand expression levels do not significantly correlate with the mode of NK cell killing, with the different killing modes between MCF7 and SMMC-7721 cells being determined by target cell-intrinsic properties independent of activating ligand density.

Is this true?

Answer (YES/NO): YES